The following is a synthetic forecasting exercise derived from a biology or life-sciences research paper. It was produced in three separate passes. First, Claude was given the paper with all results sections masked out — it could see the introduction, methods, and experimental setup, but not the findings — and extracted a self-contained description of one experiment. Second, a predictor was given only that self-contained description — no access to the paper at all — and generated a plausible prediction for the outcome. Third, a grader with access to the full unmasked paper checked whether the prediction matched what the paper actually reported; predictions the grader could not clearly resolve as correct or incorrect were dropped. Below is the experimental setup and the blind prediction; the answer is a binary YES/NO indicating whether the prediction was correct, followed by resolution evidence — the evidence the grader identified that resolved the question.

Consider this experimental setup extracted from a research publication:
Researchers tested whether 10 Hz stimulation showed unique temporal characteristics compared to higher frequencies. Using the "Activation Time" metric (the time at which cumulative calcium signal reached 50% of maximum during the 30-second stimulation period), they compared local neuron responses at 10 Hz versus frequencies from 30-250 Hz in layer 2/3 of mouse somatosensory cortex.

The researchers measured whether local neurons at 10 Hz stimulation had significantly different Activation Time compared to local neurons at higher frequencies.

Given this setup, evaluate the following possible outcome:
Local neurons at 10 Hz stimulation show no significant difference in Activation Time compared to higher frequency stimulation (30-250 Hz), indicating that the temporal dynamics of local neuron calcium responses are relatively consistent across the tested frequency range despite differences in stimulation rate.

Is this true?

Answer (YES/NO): NO